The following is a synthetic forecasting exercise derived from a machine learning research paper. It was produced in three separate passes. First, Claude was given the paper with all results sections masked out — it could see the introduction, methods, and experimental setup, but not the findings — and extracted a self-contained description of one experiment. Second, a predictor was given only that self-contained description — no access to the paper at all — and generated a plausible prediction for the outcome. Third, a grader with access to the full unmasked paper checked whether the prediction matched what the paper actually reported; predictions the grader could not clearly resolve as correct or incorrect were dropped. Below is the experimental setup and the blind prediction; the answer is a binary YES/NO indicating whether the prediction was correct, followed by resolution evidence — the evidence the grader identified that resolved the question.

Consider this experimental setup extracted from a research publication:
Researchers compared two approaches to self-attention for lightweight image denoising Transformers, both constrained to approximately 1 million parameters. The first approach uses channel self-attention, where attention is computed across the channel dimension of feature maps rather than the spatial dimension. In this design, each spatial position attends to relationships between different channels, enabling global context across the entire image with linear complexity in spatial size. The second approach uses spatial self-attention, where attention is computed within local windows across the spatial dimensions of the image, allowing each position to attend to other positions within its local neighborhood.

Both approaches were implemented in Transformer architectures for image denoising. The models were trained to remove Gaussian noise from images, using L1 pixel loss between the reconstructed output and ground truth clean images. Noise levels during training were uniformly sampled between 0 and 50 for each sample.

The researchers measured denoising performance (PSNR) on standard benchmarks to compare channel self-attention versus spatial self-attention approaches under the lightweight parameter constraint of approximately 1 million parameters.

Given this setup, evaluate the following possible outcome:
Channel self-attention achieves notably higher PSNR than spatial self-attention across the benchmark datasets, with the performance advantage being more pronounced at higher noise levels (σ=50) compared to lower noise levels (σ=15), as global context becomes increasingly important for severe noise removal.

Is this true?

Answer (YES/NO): NO